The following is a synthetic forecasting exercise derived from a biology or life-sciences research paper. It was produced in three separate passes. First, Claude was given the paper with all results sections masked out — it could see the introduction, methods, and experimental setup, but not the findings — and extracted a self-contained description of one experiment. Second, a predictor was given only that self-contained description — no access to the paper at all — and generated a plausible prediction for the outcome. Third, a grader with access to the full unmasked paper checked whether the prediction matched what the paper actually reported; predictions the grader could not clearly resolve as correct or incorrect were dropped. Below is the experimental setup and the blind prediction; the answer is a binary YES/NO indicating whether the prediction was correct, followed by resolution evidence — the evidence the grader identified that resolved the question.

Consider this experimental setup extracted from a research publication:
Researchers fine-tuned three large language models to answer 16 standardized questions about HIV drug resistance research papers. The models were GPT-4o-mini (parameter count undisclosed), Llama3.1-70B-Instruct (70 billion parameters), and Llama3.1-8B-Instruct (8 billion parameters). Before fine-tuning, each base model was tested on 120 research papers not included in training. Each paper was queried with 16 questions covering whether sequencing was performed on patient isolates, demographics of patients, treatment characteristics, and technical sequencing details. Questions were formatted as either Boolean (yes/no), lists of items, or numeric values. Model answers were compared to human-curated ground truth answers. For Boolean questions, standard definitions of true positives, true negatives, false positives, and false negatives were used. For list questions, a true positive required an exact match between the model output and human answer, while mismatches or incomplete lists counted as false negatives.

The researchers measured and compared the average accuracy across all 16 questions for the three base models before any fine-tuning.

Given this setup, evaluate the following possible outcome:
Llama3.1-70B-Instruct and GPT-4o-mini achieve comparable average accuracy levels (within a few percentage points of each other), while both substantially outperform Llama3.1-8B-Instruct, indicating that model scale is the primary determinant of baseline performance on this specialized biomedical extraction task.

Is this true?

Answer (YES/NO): NO